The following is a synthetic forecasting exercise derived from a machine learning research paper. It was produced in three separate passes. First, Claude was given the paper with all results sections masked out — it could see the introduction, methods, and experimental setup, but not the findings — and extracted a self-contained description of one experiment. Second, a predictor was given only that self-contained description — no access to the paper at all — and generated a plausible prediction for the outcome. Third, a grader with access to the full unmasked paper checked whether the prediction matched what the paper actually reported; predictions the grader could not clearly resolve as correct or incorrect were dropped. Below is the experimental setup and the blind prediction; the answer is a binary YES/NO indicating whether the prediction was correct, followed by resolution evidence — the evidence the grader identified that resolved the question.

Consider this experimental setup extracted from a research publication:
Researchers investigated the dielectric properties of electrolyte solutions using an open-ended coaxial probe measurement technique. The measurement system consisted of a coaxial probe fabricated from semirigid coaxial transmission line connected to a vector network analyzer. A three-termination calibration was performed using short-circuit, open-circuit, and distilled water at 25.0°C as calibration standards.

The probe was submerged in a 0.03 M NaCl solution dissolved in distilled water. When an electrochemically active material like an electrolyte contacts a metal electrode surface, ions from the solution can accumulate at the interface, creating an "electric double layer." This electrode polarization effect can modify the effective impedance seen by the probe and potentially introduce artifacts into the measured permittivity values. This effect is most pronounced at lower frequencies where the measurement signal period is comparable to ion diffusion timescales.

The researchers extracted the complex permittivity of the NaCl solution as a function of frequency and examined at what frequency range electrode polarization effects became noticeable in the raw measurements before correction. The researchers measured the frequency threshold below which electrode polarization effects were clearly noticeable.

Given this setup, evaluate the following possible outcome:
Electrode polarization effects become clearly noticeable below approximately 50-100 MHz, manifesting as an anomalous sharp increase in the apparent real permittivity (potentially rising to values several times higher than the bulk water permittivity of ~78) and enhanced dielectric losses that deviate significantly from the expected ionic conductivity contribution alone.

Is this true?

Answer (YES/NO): NO